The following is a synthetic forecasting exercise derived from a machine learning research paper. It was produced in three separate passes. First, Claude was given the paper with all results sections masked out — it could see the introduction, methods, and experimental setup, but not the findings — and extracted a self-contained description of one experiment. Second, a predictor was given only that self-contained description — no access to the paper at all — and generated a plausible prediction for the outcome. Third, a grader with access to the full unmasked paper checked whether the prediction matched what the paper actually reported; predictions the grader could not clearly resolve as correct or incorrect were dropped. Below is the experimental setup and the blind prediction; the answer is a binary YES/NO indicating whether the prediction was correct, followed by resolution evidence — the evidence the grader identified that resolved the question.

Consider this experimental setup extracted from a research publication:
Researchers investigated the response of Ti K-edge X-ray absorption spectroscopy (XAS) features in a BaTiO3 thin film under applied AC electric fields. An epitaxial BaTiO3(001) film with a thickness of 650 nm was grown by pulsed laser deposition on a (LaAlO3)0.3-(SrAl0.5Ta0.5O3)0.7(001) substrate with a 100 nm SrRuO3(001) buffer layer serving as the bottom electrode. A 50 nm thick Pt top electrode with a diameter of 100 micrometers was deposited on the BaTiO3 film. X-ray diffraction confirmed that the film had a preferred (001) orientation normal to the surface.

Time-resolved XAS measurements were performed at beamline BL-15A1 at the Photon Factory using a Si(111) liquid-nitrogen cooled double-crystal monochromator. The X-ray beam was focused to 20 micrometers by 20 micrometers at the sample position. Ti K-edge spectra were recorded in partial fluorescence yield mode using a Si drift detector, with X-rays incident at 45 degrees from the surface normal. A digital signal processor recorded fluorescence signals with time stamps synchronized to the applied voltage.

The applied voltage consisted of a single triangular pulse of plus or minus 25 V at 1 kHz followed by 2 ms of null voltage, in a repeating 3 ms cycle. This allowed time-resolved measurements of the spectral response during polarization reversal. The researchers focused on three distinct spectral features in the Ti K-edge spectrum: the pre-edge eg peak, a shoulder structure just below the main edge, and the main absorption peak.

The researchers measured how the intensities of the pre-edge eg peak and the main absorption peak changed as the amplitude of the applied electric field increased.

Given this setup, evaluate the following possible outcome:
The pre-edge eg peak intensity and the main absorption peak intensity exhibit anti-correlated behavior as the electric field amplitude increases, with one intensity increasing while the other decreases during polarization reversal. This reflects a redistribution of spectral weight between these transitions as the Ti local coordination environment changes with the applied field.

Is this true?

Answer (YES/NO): YES